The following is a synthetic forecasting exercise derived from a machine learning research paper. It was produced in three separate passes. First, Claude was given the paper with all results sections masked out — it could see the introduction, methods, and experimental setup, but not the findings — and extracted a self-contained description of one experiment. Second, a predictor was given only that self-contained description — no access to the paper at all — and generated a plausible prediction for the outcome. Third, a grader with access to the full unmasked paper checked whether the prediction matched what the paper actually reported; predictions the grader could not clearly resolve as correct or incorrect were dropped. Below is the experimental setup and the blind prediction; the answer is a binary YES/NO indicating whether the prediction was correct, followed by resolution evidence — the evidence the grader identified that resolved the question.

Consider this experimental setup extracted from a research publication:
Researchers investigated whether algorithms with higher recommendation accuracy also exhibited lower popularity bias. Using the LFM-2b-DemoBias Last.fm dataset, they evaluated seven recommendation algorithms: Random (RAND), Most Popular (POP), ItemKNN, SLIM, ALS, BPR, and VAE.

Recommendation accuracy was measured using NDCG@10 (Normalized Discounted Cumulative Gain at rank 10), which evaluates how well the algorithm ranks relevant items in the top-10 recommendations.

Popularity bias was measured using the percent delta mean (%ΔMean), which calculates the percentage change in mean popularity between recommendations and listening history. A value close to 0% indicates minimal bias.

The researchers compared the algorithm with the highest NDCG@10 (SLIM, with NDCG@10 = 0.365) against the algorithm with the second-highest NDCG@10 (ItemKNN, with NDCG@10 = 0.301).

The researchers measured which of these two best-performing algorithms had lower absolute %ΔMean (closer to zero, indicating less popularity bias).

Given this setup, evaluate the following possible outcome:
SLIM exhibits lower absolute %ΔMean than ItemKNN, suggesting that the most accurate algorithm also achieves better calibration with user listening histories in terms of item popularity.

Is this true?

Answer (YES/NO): NO